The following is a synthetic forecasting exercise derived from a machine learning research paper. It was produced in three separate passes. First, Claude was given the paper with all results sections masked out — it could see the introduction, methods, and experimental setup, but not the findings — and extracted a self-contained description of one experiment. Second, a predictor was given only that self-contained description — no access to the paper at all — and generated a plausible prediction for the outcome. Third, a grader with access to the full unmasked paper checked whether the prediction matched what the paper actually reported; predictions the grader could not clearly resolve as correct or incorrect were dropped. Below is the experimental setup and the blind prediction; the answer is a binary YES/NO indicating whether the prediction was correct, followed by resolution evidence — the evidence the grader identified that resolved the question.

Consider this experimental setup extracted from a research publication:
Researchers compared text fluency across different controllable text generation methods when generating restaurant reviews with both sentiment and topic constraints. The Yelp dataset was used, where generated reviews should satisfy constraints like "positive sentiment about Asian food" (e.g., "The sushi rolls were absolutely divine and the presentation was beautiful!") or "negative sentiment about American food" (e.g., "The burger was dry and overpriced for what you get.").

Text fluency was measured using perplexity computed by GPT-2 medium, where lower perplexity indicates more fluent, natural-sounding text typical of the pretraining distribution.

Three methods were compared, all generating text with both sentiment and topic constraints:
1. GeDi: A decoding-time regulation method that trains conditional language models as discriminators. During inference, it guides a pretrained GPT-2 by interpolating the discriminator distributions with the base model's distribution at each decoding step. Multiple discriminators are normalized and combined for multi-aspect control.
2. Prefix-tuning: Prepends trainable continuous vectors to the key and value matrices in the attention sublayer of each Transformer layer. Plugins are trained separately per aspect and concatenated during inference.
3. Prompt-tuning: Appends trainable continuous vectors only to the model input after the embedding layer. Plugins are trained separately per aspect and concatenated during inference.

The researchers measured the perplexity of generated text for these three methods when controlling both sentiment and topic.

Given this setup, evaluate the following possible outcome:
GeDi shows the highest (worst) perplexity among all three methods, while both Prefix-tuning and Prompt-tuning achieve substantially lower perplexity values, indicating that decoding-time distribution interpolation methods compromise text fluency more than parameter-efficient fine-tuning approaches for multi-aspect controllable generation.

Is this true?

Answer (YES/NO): YES